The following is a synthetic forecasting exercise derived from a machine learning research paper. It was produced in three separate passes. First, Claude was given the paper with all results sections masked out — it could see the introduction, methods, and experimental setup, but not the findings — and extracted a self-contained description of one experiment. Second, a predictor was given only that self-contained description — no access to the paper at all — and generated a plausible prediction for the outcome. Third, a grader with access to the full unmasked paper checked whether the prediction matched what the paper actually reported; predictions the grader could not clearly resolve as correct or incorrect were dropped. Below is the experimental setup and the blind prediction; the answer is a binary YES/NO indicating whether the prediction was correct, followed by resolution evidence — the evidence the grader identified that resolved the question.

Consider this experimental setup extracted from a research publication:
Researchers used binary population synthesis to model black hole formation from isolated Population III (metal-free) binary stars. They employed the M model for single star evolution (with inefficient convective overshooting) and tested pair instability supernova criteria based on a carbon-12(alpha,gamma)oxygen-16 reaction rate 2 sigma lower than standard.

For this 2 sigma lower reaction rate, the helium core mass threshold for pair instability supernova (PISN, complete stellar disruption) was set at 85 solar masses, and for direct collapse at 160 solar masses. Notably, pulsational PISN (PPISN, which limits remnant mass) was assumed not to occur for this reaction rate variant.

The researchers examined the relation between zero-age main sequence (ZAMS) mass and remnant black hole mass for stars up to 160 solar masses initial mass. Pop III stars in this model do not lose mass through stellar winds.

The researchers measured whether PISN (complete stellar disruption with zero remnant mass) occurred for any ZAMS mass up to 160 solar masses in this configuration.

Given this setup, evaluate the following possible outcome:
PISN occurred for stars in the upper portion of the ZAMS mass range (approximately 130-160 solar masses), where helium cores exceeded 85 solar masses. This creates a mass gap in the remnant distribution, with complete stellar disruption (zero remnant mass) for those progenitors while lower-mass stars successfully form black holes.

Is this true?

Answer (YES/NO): NO